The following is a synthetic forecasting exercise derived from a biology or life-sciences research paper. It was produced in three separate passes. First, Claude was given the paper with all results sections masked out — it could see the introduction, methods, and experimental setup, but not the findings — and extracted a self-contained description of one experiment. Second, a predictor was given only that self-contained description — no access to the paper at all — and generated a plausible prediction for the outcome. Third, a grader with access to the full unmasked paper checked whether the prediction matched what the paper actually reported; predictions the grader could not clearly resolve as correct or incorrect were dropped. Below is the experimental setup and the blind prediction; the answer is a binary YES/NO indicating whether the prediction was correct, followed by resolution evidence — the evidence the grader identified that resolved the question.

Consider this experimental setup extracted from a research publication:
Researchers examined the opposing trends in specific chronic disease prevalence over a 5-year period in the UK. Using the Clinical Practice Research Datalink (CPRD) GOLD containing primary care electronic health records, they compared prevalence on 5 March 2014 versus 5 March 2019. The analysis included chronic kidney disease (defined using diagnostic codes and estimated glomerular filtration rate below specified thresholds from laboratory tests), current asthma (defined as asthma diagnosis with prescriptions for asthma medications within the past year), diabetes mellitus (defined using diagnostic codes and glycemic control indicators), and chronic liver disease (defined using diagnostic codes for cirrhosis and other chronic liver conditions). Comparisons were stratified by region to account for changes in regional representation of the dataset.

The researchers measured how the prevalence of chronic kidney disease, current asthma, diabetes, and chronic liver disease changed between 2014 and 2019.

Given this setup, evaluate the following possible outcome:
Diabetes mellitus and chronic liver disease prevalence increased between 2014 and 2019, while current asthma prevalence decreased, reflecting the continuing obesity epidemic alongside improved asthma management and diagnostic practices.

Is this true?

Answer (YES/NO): YES